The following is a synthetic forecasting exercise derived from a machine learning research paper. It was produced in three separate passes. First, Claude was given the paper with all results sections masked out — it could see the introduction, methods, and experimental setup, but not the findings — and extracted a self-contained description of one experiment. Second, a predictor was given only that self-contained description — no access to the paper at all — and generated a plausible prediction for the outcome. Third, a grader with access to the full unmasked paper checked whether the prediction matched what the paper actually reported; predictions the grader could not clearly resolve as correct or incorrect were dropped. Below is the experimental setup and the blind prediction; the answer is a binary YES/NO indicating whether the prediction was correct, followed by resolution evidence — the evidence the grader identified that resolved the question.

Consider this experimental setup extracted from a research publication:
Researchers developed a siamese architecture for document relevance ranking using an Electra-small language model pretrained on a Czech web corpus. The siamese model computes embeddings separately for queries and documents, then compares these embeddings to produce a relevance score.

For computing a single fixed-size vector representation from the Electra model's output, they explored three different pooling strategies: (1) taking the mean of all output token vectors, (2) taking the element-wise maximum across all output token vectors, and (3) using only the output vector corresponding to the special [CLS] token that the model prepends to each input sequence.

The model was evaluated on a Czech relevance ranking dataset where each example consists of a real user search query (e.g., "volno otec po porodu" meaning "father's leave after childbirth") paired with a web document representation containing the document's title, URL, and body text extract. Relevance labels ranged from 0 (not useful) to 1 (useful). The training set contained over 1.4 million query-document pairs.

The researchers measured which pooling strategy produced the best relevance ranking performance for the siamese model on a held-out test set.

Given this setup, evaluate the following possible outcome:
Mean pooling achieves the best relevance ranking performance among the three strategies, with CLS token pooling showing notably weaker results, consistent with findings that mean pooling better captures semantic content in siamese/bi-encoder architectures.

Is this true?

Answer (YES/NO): NO